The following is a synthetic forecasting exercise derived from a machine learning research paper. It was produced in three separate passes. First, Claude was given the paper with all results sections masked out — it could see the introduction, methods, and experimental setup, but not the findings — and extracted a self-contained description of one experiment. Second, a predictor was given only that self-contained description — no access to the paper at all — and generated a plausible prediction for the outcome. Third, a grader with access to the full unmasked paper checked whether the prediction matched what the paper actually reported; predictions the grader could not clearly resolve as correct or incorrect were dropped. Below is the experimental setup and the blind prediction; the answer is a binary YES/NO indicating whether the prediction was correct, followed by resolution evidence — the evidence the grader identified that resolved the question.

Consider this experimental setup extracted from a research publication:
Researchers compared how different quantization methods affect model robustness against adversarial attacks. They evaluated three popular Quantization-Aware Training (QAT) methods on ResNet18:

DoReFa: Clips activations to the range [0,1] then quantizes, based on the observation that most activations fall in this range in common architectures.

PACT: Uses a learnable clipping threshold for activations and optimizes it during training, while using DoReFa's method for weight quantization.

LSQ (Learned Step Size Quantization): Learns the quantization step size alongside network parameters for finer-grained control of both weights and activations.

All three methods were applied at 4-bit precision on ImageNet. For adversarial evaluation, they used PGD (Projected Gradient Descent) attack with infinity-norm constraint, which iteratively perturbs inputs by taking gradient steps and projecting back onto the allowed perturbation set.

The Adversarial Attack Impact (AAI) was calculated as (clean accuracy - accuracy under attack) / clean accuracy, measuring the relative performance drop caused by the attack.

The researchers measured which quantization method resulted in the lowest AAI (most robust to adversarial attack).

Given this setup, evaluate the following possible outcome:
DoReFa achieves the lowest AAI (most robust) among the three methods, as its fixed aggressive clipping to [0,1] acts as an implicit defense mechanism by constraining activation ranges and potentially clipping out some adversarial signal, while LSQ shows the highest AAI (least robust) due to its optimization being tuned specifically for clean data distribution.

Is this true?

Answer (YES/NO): NO